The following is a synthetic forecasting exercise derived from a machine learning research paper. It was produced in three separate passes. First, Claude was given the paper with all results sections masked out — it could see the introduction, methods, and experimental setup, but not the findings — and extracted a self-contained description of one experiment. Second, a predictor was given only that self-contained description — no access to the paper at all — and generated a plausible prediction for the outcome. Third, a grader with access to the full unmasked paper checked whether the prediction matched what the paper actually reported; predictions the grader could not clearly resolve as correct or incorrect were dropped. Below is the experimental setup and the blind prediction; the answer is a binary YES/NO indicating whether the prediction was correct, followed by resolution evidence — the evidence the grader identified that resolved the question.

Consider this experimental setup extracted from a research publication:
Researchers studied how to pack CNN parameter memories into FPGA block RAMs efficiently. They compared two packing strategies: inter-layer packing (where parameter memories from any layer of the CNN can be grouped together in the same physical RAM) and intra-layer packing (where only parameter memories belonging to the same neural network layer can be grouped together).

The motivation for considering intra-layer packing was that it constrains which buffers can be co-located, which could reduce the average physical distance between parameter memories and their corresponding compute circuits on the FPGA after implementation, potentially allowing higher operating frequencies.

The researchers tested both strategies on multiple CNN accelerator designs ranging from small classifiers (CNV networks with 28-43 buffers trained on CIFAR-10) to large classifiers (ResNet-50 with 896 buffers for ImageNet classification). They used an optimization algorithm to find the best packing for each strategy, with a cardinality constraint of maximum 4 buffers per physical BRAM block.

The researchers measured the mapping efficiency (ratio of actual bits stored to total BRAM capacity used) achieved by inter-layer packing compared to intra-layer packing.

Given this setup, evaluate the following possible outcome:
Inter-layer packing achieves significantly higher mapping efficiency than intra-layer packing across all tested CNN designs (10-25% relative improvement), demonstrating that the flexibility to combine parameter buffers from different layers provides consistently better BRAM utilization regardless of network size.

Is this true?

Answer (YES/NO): NO